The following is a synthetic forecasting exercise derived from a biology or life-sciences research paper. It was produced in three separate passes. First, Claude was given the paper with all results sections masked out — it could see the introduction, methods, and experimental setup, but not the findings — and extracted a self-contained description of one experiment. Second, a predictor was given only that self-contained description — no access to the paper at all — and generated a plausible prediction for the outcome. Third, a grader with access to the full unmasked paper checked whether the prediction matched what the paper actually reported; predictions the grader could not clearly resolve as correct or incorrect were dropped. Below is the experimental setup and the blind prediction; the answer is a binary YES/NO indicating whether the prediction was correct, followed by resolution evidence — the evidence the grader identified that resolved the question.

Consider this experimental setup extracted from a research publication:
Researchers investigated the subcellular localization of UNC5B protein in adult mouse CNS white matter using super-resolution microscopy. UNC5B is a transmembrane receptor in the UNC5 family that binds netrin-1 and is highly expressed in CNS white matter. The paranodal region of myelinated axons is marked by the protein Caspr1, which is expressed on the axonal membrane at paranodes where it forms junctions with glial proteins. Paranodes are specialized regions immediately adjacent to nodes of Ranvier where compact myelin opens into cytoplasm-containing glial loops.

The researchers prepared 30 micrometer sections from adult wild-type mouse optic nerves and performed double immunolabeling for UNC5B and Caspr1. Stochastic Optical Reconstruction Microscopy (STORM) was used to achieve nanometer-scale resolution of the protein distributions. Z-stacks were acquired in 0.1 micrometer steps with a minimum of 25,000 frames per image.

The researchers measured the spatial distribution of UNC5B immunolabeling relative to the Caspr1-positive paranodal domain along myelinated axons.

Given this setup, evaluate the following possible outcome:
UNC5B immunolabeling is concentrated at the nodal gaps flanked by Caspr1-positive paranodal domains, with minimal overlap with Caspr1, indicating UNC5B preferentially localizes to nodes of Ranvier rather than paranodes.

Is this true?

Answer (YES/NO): NO